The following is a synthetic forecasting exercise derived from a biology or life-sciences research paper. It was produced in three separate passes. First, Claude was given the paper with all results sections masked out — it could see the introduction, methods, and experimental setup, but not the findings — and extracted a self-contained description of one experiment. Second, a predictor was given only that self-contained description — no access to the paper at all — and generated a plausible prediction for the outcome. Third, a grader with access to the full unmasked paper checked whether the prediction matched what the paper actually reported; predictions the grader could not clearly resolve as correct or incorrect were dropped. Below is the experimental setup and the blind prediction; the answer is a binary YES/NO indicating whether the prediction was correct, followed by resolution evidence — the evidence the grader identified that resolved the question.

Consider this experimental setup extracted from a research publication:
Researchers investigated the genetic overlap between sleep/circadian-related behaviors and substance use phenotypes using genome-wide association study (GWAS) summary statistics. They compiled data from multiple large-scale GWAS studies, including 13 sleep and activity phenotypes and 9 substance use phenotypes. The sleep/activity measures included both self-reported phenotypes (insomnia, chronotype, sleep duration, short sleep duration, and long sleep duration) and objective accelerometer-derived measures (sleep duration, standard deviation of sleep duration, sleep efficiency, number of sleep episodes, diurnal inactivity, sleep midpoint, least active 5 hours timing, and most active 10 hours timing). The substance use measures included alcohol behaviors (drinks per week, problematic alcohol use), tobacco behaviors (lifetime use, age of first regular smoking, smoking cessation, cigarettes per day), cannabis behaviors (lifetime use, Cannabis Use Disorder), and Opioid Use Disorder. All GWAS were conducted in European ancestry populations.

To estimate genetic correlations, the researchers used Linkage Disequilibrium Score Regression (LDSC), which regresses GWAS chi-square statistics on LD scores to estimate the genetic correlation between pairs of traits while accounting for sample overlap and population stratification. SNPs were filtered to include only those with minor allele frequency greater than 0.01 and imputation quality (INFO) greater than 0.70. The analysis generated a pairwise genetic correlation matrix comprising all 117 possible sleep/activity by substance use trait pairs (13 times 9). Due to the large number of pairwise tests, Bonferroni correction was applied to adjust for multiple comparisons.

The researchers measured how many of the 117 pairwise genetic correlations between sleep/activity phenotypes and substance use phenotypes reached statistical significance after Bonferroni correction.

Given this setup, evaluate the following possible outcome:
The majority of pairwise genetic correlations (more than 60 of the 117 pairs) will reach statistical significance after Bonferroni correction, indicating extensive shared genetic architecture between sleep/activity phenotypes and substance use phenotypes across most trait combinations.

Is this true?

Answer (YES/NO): NO